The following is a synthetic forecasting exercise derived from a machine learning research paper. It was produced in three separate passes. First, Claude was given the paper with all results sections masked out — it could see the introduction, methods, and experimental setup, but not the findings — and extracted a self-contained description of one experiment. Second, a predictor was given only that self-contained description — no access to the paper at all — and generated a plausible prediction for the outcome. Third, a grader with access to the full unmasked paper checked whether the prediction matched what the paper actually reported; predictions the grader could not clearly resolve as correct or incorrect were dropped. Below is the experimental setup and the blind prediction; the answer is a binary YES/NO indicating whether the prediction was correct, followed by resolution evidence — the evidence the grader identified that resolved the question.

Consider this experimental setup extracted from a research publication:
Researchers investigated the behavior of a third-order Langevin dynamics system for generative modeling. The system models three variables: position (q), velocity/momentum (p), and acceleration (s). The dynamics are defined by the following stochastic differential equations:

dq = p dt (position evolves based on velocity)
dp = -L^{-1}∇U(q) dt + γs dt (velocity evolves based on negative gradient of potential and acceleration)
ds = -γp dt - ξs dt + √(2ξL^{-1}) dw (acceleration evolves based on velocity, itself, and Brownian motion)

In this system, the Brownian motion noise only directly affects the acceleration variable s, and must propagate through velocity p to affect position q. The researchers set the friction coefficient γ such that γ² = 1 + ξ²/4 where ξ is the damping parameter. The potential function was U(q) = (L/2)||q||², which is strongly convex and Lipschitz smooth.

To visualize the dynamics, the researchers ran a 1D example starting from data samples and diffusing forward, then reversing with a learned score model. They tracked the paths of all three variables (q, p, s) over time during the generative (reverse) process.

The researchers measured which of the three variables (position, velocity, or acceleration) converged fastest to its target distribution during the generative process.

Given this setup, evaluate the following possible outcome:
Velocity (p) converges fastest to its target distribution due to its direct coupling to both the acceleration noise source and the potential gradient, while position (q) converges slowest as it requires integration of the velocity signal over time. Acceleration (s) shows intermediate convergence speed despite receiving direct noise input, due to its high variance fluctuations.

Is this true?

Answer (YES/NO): NO